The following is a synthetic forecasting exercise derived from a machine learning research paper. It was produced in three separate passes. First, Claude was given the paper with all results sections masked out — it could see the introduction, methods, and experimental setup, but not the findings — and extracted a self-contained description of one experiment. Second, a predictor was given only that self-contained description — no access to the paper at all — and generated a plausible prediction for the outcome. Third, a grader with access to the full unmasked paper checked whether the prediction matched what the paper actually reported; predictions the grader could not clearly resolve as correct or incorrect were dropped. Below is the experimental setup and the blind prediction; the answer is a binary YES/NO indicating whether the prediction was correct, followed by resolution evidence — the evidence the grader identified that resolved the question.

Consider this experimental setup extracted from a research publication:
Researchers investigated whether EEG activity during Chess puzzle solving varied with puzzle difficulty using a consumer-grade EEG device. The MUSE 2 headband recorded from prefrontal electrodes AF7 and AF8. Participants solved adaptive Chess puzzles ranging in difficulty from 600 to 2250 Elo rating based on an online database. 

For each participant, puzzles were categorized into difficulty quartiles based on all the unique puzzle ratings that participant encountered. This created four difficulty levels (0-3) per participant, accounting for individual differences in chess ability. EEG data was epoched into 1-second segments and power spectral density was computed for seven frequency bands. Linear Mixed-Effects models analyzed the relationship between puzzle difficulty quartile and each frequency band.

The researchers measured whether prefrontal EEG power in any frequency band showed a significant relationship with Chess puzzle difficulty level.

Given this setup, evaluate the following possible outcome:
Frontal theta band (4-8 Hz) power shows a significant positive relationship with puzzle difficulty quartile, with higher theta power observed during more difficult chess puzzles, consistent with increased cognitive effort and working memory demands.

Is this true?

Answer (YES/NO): NO